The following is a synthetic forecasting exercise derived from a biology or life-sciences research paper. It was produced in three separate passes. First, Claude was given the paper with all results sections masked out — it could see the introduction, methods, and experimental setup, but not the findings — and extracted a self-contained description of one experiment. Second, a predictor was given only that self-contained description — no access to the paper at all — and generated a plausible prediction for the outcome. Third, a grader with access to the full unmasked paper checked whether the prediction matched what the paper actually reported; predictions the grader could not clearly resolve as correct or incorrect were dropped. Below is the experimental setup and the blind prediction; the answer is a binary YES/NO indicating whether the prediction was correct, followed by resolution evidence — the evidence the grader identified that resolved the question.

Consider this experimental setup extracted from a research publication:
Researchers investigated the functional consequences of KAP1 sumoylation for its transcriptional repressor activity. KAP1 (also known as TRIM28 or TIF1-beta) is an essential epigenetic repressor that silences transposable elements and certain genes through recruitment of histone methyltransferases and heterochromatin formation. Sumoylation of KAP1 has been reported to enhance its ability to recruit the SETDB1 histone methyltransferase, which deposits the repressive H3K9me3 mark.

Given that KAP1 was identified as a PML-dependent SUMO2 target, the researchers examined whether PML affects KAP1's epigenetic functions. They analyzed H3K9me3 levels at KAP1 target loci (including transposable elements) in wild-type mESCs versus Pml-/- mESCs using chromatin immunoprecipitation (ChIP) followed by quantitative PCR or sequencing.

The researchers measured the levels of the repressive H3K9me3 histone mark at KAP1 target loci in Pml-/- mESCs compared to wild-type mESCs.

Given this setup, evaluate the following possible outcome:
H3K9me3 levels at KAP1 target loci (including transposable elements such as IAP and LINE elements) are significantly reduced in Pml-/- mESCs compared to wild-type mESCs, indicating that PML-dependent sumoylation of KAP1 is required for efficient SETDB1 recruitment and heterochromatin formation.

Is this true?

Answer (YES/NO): NO